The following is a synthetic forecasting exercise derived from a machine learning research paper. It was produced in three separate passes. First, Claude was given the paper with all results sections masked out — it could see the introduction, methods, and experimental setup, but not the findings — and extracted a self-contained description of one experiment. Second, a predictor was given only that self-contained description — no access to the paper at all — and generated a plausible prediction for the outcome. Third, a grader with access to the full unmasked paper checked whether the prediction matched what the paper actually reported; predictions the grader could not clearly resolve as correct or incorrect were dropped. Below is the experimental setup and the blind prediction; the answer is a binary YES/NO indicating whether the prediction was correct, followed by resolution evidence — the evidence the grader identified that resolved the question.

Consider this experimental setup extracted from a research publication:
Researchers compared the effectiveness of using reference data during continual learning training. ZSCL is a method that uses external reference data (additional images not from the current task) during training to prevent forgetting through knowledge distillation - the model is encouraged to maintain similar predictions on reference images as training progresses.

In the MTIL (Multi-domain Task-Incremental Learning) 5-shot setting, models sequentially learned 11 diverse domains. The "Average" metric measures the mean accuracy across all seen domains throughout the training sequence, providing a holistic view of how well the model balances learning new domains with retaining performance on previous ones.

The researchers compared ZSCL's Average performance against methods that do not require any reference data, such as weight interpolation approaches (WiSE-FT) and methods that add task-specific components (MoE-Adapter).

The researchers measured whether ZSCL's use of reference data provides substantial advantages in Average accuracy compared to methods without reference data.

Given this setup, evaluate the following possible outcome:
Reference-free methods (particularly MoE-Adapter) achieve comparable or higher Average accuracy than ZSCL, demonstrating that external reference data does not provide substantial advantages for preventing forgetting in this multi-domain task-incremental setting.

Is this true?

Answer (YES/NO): YES